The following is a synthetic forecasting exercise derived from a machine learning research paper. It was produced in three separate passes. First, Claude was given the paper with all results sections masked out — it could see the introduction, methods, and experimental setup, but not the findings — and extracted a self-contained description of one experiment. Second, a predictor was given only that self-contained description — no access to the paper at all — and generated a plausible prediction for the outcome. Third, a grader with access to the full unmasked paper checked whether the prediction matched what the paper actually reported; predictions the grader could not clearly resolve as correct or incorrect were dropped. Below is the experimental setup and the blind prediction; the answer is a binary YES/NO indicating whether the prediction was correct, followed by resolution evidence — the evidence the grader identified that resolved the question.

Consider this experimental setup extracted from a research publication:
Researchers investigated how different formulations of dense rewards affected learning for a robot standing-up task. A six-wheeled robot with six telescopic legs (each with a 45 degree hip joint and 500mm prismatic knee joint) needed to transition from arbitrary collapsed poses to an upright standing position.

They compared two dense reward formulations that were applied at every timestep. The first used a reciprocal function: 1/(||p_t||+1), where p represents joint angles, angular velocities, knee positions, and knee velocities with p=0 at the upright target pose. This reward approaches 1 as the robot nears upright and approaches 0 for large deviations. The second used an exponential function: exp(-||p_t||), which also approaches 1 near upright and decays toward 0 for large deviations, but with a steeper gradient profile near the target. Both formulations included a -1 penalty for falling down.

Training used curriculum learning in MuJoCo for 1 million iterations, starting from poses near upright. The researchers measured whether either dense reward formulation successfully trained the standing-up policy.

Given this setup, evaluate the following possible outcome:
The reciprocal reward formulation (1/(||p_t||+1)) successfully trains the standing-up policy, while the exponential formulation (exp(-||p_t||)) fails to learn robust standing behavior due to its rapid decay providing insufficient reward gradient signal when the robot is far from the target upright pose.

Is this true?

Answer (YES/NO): NO